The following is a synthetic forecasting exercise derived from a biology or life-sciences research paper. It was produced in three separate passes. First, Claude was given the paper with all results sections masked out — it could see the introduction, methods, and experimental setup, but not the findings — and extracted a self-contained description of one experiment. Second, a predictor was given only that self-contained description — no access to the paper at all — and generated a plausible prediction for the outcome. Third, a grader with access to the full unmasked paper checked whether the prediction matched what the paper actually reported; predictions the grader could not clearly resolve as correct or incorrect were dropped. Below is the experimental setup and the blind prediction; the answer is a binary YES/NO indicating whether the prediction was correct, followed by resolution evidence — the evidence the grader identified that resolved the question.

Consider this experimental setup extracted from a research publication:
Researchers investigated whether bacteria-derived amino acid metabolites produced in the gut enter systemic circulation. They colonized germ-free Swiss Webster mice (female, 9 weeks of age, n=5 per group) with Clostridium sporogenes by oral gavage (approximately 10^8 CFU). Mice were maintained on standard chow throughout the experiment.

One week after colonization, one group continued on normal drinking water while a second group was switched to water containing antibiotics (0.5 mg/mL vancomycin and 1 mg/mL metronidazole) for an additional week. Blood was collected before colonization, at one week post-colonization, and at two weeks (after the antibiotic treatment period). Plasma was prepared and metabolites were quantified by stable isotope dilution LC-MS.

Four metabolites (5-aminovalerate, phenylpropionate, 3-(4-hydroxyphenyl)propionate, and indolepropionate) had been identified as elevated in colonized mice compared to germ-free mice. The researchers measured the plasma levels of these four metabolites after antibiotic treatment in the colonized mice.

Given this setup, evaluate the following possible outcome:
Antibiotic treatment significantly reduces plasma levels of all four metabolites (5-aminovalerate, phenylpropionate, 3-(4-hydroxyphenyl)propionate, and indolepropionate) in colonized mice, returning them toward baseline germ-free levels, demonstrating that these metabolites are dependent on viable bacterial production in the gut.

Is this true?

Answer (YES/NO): YES